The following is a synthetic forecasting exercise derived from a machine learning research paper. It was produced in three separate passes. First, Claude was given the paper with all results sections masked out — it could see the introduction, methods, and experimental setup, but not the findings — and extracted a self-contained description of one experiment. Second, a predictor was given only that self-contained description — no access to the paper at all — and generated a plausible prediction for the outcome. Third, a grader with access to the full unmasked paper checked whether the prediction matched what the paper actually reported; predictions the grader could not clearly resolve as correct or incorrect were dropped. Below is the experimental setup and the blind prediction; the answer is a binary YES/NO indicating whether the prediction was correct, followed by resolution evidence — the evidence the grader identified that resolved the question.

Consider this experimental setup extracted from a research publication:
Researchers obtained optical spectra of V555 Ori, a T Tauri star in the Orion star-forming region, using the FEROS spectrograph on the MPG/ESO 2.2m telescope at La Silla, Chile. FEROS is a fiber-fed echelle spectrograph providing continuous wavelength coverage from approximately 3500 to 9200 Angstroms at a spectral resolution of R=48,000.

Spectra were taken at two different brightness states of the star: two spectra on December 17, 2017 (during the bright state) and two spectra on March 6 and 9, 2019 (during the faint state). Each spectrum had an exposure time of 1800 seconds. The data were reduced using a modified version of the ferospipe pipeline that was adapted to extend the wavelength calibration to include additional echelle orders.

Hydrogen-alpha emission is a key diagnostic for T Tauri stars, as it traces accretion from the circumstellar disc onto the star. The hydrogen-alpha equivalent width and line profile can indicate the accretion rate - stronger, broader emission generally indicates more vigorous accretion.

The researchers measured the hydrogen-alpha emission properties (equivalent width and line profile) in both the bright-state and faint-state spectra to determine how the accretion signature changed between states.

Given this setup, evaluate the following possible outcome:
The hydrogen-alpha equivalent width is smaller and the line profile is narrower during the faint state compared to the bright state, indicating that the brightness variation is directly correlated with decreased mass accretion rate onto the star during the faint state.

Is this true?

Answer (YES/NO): NO